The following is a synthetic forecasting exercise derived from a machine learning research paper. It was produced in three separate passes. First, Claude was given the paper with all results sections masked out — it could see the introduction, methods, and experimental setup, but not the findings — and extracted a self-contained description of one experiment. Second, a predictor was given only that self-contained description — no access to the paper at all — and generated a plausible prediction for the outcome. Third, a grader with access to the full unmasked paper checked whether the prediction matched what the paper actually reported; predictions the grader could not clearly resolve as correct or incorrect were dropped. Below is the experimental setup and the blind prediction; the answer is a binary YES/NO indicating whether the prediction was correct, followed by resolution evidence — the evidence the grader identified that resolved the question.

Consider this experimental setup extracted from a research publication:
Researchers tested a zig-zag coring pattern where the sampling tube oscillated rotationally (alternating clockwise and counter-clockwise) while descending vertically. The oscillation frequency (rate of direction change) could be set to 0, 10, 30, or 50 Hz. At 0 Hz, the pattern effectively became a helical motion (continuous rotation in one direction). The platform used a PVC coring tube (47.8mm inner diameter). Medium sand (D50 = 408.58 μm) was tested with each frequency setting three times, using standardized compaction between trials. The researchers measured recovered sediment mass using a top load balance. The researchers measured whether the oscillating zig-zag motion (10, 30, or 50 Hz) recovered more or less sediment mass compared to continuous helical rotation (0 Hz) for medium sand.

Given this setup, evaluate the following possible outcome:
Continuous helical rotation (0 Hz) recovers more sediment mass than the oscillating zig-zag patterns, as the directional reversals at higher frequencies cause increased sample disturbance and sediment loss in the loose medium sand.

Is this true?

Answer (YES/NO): NO